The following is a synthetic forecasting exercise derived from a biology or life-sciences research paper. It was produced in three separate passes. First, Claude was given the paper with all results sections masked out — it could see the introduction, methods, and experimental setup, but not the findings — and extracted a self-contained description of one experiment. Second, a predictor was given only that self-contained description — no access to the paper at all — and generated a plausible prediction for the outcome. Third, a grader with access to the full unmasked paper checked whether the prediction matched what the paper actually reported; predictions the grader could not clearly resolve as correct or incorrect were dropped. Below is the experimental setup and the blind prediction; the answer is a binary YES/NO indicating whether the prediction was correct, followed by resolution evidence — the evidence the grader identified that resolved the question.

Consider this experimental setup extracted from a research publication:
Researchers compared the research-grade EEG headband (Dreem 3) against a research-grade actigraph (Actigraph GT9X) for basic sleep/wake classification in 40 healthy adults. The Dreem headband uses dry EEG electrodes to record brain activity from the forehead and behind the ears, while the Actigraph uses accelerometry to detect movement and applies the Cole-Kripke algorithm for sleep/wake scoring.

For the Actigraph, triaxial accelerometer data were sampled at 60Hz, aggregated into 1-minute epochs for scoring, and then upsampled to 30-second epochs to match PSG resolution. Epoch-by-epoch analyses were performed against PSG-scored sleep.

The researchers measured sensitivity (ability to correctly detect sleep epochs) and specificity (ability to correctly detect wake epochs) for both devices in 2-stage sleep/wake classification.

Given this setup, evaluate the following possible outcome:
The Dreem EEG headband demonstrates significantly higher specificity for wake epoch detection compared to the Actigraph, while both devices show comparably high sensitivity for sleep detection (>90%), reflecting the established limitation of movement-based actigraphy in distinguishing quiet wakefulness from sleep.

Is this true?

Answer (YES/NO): YES